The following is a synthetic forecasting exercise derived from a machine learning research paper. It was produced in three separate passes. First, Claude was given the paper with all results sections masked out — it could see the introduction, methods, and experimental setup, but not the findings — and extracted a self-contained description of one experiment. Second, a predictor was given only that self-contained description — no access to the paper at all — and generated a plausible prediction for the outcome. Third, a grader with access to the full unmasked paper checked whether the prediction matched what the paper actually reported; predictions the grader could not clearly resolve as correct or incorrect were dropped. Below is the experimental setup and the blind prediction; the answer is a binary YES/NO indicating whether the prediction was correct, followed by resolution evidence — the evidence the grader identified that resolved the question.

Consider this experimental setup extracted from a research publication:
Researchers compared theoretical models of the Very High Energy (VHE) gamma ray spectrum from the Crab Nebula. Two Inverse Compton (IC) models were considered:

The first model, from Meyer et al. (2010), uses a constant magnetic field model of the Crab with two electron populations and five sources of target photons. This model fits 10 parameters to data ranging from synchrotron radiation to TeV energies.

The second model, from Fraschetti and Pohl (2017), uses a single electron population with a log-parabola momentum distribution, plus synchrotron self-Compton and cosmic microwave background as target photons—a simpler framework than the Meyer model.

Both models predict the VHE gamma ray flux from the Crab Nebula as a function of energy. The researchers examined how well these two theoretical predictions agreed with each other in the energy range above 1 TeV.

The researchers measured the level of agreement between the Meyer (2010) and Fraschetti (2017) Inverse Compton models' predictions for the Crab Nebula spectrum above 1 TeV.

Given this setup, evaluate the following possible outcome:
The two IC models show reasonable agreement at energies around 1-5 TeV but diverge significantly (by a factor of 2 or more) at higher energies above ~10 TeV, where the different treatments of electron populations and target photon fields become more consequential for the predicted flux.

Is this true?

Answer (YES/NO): NO